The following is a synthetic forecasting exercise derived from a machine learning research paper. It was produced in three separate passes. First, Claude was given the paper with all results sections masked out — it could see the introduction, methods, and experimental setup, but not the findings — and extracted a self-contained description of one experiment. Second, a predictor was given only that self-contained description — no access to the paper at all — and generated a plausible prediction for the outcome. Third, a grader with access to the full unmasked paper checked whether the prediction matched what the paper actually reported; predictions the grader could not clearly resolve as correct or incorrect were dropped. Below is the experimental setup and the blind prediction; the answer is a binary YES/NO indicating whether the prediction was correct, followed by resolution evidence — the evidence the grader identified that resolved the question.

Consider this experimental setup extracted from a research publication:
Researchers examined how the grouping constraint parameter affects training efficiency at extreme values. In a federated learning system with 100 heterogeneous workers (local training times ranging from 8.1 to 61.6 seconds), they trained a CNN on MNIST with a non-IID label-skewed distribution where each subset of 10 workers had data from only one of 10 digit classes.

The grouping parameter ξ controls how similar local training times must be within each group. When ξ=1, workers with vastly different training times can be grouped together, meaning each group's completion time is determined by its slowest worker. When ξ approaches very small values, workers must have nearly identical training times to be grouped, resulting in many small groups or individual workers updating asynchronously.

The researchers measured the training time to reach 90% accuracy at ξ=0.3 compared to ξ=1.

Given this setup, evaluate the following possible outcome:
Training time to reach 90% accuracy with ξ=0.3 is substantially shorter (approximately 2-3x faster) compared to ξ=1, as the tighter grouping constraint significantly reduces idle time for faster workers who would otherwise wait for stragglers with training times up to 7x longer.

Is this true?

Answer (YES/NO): NO